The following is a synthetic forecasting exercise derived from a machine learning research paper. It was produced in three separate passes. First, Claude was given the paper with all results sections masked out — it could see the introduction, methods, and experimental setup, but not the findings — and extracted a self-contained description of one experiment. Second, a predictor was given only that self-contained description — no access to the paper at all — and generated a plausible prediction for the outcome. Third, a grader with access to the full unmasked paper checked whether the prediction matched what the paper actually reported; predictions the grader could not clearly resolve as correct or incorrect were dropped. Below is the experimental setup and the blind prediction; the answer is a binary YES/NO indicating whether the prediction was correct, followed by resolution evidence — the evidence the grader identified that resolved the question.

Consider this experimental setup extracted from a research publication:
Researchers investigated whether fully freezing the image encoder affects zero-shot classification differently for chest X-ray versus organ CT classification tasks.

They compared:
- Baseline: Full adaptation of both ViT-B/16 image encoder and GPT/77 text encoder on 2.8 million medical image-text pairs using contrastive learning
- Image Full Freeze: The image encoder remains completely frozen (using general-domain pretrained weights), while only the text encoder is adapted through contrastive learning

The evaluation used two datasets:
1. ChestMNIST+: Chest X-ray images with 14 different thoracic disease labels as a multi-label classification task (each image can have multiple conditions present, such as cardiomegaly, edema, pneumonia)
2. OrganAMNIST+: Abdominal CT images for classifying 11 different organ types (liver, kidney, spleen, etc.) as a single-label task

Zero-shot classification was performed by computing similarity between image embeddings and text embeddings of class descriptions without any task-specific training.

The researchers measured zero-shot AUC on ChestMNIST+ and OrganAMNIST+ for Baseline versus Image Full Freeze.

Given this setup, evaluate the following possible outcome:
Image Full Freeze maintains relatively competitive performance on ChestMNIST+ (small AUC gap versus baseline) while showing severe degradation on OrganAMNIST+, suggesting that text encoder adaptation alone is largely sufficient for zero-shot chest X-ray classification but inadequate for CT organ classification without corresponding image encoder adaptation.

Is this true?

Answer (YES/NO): NO